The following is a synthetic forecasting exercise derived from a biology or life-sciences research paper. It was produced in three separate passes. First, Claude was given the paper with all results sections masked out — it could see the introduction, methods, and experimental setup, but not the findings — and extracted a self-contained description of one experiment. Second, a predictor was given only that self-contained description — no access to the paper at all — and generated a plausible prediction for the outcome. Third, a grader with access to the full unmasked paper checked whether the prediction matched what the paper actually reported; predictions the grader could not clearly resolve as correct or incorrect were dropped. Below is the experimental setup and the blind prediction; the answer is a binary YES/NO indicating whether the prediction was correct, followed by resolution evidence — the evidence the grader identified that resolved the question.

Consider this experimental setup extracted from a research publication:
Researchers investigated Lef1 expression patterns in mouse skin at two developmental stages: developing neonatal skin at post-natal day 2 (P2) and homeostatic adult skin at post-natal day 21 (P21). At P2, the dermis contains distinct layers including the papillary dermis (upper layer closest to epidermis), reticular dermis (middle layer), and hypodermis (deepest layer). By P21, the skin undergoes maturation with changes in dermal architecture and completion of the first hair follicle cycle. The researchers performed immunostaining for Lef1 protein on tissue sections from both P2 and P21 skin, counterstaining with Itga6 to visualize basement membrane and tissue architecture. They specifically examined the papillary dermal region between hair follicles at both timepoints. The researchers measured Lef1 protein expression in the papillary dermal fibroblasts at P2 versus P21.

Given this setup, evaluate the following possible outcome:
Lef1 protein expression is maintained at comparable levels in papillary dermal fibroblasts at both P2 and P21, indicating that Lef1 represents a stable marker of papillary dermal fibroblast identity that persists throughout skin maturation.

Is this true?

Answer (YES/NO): NO